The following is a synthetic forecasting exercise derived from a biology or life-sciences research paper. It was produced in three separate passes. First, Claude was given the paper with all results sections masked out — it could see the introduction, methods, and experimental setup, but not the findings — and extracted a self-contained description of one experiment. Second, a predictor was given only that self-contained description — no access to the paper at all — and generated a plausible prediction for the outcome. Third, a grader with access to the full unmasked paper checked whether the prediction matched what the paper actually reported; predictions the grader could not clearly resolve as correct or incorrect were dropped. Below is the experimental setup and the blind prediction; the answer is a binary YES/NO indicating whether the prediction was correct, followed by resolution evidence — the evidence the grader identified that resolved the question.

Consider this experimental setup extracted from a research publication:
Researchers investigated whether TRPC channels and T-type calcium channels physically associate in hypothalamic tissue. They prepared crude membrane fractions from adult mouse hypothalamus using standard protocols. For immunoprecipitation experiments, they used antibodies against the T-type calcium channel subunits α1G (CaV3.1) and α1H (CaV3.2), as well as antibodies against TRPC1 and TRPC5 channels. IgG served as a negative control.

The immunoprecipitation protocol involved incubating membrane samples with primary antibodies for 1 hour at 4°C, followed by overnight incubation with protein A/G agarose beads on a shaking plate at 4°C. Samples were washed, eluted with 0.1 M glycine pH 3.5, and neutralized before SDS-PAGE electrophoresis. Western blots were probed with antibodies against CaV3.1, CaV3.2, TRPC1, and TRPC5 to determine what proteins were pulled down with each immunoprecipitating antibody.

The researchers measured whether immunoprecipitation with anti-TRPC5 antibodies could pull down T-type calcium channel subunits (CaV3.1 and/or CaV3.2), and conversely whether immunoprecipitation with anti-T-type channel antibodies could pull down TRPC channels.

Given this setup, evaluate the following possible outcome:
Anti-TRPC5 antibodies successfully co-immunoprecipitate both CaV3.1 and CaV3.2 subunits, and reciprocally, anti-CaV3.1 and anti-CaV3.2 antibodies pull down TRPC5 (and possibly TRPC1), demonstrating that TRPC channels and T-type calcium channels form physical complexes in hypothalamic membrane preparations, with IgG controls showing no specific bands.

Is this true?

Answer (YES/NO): YES